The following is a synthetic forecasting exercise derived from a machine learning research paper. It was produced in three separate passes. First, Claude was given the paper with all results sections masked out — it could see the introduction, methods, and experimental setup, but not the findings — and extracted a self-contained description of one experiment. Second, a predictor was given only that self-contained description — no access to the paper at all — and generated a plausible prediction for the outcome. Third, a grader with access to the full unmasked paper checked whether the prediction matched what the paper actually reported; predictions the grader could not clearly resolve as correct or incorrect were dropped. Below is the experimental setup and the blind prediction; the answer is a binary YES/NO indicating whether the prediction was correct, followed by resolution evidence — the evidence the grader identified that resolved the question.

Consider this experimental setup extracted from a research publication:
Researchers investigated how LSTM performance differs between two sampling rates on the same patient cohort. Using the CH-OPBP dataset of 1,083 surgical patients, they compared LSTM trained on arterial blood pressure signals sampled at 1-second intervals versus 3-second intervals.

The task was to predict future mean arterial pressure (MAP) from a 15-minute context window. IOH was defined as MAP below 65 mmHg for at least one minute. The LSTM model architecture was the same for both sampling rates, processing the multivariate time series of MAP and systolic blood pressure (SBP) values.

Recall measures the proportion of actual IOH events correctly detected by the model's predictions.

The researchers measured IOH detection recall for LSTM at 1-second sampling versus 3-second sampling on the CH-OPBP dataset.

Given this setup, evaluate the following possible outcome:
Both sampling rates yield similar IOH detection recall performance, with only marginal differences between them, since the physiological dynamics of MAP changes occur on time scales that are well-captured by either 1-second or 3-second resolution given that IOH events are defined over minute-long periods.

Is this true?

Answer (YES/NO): NO